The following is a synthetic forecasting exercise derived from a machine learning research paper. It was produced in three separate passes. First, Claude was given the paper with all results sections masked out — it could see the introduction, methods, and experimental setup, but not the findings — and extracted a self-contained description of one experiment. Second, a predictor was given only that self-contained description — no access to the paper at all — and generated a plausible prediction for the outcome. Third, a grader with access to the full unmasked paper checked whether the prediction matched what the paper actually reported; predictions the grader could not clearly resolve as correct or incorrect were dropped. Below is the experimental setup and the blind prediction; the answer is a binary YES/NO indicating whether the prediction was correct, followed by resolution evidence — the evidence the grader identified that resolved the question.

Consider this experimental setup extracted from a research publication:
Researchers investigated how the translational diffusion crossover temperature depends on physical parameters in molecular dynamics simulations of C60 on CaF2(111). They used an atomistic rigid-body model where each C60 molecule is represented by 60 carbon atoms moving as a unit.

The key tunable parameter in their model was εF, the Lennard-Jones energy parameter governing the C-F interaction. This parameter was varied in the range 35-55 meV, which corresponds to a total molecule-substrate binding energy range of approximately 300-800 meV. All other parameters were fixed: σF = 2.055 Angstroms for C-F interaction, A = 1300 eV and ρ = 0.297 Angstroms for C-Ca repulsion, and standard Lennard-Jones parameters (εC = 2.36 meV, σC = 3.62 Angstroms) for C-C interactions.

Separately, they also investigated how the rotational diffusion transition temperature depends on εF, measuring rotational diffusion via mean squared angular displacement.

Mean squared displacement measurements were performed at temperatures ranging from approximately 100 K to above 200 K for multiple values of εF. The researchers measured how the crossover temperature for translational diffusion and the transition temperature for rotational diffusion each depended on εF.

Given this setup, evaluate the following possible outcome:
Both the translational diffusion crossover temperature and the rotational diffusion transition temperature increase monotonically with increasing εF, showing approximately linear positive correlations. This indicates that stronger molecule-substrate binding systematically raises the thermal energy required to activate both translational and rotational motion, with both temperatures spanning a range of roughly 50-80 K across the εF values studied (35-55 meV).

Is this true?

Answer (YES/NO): NO